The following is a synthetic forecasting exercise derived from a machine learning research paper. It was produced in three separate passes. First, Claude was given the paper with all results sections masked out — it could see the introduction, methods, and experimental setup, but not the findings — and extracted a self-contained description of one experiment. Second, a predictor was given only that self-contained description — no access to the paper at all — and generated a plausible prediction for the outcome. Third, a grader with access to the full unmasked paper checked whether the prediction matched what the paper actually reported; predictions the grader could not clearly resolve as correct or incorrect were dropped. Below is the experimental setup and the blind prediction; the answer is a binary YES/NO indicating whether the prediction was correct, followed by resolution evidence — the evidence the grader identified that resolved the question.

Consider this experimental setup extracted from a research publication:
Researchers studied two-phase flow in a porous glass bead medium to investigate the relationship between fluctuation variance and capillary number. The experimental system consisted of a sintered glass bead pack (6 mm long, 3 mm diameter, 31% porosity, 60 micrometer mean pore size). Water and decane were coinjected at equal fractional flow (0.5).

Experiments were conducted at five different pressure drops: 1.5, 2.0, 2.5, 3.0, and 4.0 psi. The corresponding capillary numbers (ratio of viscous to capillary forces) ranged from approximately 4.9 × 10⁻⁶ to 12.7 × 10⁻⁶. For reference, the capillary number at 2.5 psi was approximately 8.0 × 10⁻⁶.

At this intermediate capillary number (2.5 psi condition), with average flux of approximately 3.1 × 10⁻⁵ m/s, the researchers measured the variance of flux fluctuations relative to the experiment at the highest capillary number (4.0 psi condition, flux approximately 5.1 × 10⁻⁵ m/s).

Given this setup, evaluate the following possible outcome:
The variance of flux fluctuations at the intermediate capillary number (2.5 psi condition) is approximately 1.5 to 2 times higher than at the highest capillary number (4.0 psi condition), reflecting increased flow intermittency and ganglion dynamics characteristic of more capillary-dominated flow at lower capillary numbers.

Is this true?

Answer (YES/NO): NO